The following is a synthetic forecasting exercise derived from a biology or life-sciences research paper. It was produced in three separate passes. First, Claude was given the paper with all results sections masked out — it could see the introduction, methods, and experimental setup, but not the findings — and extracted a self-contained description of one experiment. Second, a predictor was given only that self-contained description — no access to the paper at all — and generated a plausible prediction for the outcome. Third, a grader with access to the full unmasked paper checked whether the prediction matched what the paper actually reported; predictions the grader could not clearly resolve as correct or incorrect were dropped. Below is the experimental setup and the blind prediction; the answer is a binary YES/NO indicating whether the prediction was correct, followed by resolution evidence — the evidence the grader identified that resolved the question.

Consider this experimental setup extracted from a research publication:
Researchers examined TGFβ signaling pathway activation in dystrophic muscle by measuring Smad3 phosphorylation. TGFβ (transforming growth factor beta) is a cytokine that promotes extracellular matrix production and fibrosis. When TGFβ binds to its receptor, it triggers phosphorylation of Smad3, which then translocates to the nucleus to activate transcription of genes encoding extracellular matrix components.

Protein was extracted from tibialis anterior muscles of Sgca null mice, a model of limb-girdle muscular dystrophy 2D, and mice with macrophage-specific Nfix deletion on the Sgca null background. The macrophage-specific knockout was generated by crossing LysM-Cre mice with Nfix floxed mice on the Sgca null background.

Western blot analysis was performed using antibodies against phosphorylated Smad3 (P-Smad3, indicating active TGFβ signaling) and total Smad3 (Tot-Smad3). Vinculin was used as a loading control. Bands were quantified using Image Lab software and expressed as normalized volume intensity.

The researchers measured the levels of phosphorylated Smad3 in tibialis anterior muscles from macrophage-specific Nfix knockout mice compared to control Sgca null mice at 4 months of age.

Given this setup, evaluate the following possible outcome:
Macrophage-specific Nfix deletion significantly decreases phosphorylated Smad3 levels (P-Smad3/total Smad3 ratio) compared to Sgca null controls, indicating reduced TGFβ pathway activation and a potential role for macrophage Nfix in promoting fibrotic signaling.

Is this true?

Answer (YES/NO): YES